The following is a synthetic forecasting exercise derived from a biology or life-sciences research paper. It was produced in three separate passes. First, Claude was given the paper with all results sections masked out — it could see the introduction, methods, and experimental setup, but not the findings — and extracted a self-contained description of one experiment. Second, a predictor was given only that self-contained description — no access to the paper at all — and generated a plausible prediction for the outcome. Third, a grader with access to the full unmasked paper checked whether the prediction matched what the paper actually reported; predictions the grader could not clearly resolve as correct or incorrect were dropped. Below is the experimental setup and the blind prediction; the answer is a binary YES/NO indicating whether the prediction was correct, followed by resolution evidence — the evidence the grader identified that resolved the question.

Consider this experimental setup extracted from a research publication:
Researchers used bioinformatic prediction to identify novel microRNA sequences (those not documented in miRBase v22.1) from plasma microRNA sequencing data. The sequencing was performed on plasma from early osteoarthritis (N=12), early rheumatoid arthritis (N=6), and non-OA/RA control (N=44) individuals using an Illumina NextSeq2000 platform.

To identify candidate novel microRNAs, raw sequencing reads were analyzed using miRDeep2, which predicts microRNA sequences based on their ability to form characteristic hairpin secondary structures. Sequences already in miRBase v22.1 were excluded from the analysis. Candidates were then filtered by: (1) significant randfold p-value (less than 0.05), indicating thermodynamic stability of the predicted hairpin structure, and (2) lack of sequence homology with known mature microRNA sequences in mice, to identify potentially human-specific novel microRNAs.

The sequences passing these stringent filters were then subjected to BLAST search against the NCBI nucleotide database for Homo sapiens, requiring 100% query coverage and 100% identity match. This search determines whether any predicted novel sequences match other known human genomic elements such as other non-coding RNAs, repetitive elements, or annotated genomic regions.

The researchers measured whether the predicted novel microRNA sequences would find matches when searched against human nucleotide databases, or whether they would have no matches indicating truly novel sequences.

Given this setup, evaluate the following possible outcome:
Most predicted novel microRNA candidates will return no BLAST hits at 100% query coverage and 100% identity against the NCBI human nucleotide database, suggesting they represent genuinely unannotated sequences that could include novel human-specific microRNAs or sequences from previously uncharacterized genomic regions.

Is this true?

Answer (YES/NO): NO